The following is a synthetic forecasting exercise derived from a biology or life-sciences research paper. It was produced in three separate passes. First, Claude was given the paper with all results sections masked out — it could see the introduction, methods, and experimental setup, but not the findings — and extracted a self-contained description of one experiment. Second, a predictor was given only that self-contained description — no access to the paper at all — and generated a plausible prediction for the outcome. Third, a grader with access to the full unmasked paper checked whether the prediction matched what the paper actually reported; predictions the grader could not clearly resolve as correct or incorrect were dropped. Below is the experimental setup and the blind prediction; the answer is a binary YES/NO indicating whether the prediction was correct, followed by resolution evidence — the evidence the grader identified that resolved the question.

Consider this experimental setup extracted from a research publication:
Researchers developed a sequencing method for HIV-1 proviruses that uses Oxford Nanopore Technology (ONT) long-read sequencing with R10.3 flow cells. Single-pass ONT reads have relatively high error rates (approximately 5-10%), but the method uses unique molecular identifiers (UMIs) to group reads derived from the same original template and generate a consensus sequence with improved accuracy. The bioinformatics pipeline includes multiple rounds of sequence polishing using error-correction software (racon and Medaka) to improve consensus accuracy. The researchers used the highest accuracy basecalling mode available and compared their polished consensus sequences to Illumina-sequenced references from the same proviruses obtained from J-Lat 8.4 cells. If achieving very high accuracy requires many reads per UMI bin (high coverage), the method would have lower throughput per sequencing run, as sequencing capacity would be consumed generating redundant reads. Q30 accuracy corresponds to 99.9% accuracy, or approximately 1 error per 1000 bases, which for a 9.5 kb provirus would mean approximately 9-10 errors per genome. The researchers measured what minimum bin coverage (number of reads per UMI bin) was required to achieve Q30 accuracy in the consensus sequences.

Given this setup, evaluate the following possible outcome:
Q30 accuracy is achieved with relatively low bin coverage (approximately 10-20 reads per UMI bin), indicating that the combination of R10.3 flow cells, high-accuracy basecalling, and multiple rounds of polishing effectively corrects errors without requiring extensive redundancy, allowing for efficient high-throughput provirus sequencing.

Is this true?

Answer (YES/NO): YES